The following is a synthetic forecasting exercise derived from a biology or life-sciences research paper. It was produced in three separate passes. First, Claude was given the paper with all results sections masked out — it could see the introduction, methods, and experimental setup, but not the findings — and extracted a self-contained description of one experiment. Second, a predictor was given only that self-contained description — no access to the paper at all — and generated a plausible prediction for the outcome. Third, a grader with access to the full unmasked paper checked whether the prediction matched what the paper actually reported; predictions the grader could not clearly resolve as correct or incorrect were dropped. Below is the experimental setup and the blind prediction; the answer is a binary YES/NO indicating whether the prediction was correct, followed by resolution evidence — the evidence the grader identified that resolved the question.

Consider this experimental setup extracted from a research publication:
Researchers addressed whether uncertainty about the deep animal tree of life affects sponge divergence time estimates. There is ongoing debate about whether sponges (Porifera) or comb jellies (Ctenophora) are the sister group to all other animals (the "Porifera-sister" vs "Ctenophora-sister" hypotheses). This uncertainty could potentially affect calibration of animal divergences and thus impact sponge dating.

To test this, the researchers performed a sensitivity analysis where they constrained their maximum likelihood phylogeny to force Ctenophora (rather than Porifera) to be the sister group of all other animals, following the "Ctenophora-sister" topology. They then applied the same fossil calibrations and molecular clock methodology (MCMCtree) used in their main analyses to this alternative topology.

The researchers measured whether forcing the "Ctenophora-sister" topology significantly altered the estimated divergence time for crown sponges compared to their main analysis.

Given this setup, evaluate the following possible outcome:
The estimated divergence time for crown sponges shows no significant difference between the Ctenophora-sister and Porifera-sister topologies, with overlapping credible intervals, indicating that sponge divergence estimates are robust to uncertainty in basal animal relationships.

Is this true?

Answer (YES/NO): YES